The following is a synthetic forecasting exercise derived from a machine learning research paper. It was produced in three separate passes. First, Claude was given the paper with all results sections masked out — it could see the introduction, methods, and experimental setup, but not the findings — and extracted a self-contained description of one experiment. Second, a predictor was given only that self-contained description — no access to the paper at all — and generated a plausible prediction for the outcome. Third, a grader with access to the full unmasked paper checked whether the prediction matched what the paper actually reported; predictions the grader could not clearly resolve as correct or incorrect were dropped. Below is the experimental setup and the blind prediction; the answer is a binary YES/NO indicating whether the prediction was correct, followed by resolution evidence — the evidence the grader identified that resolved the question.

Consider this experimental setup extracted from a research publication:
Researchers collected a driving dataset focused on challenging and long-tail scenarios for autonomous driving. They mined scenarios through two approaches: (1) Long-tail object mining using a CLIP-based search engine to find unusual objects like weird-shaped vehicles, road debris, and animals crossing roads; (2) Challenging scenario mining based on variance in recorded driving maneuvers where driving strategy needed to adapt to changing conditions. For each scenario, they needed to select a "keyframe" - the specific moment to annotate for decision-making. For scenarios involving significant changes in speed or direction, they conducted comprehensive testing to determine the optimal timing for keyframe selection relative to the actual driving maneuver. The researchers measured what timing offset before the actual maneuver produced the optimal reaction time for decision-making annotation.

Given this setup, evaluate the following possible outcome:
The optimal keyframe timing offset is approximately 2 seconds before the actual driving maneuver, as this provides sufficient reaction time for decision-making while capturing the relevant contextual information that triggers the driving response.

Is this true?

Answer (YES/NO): NO